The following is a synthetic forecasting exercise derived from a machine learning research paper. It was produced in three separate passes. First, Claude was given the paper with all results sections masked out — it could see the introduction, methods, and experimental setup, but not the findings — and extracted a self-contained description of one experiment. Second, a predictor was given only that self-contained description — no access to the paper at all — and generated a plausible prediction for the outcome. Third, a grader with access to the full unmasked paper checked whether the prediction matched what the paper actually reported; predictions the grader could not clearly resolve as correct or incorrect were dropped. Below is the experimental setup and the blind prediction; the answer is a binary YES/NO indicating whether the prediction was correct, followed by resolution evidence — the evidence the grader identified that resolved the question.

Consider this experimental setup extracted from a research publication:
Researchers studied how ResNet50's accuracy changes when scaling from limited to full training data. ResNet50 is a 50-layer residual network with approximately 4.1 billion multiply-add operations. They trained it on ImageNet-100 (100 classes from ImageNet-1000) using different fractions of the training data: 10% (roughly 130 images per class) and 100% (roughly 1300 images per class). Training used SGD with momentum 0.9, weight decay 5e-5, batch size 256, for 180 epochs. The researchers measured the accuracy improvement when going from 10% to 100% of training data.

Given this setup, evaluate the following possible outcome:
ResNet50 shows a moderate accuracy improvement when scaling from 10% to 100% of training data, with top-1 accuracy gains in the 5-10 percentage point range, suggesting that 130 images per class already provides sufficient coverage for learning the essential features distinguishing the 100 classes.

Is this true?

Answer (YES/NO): NO